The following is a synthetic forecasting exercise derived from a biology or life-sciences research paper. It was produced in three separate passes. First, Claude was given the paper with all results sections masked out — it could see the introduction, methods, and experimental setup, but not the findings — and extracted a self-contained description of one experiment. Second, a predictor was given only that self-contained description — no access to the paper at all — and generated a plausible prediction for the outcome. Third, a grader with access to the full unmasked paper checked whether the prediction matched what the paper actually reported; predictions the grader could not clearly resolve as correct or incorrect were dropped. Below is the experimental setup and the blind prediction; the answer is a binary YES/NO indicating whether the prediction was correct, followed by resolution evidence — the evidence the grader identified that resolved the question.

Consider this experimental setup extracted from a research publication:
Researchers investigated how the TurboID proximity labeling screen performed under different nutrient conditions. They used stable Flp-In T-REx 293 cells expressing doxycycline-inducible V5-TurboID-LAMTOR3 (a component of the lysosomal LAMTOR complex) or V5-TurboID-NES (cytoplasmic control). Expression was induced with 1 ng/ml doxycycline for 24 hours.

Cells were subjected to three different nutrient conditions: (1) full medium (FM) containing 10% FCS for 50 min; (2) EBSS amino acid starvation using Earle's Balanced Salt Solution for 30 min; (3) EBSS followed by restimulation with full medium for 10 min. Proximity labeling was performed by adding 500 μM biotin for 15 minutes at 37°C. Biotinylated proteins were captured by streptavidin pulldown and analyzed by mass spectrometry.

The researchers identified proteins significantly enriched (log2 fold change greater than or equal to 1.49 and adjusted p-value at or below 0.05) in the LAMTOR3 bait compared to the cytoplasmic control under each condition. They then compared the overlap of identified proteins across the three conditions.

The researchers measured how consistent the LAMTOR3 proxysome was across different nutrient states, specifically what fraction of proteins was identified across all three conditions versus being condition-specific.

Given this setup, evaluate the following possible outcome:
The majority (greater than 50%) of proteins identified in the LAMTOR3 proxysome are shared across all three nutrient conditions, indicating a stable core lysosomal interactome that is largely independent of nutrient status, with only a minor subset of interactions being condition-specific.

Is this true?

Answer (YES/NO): YES